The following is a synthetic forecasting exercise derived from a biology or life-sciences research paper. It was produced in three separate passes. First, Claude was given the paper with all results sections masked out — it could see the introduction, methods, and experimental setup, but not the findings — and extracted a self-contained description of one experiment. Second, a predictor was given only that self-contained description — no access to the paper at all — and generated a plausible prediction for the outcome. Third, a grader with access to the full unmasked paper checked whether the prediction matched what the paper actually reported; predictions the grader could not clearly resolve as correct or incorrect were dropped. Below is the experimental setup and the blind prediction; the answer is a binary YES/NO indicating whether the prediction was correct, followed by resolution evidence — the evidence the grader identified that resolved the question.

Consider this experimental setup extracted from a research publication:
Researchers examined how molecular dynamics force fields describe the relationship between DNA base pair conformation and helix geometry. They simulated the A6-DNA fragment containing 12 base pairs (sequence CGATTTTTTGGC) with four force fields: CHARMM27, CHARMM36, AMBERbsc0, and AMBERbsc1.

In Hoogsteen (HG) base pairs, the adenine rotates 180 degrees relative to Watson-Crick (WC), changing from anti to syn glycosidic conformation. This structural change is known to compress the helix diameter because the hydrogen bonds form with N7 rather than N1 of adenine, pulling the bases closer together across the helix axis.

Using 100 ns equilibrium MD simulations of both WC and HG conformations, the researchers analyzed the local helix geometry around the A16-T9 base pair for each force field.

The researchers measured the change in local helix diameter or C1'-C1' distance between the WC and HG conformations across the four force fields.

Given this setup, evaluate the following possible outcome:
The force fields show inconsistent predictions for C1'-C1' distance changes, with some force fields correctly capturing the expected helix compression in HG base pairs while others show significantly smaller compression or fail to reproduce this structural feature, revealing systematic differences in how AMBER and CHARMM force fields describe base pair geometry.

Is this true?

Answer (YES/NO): NO